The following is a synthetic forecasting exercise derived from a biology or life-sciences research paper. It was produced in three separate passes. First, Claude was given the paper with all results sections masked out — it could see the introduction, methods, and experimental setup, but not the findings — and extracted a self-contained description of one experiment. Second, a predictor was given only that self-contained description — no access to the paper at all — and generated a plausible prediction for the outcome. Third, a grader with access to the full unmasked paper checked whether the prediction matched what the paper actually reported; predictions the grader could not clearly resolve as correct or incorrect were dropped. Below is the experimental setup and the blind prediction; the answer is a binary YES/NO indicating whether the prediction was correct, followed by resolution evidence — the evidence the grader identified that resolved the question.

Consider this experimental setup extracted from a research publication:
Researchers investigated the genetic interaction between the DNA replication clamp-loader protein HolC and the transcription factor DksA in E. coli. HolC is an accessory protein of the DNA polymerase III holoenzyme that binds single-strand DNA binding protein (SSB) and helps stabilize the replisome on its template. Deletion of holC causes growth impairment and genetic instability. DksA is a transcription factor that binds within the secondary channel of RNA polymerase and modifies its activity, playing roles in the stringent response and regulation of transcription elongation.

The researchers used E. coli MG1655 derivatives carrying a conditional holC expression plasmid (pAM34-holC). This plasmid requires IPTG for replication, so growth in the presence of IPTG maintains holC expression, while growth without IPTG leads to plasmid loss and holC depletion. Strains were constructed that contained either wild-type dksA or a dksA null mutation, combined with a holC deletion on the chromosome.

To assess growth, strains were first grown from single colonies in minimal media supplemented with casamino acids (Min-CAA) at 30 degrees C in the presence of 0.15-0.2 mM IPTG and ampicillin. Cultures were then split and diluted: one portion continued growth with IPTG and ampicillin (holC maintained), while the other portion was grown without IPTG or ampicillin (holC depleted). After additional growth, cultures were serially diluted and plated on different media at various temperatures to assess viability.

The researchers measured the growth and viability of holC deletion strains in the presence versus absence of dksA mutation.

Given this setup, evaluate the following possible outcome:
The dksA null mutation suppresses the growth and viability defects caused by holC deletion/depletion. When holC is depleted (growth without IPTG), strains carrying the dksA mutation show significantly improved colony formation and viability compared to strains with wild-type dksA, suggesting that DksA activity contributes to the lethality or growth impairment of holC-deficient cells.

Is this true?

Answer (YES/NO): NO